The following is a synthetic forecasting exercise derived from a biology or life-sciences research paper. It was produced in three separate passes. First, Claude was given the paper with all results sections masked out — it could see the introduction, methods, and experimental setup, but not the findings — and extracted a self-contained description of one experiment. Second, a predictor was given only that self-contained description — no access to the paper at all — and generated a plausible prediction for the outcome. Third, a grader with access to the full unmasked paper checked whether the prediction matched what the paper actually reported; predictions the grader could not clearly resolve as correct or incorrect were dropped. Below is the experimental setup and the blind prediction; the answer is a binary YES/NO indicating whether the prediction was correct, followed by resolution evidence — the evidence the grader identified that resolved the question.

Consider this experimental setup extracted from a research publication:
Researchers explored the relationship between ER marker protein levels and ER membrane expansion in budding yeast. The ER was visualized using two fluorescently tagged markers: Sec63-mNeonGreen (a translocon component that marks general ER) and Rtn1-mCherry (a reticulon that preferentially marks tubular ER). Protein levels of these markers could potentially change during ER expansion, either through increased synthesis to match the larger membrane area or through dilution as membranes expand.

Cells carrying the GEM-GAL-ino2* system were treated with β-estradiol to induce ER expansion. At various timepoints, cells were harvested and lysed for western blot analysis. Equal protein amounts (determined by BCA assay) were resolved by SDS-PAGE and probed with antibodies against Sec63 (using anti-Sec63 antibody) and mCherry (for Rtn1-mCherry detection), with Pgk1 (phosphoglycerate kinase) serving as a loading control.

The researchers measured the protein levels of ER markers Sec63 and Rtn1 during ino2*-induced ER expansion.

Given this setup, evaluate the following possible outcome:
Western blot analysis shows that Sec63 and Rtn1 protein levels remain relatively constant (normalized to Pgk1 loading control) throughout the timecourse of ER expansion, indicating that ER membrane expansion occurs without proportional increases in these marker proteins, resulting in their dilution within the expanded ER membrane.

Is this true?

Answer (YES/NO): YES